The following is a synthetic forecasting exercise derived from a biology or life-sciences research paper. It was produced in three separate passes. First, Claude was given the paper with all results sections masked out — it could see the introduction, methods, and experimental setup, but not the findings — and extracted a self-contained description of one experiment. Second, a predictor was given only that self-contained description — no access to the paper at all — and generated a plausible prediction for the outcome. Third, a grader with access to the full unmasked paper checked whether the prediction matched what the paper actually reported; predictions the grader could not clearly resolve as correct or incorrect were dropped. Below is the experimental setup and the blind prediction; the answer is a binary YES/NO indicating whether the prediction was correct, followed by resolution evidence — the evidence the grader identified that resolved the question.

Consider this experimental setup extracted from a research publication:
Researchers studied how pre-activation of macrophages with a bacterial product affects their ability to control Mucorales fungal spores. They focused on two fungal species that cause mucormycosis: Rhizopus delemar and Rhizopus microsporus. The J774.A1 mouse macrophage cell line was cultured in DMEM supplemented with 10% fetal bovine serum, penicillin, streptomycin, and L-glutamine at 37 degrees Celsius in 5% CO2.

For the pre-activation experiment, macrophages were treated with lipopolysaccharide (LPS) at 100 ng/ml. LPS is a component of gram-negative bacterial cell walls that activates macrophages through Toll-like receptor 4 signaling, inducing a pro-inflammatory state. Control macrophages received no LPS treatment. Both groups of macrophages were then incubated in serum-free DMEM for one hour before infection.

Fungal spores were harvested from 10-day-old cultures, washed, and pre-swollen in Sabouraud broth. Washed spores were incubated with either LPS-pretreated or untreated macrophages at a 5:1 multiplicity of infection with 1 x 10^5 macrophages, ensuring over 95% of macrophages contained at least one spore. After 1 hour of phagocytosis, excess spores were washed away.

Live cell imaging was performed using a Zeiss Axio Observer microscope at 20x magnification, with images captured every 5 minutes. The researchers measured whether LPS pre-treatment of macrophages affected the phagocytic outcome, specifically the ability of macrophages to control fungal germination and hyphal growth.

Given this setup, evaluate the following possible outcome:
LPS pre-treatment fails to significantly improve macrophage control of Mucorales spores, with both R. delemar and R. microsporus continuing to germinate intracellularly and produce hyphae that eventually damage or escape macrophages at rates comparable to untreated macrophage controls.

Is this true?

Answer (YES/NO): NO